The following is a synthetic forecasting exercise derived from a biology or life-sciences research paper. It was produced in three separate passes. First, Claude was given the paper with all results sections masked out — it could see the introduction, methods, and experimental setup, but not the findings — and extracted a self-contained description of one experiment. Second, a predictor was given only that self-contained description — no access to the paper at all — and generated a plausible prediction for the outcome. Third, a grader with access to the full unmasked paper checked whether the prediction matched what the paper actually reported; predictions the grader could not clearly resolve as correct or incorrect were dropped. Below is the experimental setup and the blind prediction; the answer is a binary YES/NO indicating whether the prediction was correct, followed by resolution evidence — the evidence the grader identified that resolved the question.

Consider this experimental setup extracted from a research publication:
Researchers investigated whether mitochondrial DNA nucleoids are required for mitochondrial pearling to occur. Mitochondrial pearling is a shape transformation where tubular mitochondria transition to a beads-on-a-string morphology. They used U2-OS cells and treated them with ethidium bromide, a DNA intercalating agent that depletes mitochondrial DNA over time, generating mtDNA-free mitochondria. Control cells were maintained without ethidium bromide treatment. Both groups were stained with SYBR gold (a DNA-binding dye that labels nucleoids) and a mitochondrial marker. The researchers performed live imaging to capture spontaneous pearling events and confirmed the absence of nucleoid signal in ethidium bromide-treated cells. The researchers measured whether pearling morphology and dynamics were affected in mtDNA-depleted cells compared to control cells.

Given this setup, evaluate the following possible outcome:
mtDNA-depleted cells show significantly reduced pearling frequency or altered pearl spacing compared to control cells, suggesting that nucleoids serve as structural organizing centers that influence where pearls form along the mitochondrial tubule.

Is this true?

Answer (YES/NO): NO